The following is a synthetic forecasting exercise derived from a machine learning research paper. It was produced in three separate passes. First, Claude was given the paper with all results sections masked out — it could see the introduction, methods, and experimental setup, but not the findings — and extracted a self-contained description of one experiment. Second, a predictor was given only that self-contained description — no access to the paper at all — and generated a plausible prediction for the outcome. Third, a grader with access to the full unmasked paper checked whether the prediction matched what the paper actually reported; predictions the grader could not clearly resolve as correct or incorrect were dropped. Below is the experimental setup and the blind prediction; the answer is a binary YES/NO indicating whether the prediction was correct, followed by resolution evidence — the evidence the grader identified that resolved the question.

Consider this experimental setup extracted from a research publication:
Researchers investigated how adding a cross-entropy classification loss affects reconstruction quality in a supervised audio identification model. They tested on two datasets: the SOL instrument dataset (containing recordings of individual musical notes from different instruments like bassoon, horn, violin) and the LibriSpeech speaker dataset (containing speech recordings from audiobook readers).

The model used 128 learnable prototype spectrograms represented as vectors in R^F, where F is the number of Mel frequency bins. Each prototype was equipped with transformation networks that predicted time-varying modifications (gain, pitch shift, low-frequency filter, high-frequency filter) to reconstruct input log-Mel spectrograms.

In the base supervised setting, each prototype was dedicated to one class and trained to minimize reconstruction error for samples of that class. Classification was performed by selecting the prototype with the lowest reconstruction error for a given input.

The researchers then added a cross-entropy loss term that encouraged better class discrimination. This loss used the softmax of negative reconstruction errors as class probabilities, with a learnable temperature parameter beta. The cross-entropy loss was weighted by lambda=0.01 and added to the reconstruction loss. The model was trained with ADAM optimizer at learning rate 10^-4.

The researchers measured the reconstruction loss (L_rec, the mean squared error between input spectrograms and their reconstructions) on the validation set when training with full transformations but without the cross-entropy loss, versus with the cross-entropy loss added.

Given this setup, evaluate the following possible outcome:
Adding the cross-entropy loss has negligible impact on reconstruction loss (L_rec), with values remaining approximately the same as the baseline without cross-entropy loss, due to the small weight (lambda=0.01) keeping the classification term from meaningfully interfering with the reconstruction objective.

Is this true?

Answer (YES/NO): NO